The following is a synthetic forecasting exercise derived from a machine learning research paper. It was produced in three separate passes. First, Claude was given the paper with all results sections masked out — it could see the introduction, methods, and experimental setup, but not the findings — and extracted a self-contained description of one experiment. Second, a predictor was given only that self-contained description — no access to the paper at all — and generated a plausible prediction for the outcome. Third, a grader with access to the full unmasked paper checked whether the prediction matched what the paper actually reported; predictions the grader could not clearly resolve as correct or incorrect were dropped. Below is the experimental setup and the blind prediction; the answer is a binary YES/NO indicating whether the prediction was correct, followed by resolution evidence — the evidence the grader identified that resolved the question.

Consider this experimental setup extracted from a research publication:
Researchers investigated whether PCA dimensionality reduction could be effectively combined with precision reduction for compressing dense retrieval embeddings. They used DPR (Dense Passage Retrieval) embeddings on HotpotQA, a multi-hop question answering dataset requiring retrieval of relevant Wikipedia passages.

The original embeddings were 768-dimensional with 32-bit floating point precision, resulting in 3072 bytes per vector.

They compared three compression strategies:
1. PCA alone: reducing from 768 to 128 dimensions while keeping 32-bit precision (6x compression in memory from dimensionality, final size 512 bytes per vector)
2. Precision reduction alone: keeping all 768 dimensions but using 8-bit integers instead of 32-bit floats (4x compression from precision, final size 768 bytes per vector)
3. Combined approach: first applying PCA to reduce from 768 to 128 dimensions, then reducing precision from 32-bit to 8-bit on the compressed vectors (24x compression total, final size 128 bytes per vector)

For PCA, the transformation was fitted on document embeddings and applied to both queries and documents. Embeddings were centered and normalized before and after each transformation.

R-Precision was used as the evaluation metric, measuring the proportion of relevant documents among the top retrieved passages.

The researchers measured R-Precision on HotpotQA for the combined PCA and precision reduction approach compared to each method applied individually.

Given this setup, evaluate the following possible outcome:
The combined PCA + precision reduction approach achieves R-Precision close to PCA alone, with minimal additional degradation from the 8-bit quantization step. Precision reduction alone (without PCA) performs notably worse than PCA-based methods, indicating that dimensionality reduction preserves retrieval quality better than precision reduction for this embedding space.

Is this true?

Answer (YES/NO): NO